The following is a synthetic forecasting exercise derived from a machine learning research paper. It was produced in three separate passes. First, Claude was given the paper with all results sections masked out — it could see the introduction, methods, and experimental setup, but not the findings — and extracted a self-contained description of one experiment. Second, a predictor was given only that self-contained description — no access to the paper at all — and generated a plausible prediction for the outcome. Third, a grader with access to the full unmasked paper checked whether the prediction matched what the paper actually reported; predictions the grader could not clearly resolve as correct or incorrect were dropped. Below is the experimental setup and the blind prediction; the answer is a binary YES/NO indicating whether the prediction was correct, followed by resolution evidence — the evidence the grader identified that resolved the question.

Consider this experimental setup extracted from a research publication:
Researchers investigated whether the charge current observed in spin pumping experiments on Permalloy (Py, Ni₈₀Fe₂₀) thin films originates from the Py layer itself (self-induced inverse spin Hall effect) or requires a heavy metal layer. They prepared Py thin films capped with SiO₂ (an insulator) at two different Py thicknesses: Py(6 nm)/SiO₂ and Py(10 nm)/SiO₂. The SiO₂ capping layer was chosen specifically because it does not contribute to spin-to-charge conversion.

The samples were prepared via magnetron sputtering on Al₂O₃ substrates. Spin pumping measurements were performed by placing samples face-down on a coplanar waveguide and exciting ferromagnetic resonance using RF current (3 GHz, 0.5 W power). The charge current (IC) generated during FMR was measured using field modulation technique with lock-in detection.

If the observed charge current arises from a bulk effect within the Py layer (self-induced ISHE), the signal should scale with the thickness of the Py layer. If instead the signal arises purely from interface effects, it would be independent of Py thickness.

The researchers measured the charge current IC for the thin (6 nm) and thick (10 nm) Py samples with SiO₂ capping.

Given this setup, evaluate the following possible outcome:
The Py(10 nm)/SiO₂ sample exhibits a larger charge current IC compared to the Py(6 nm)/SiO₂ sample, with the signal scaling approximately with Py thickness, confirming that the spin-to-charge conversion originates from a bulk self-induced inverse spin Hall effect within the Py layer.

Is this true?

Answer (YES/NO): YES